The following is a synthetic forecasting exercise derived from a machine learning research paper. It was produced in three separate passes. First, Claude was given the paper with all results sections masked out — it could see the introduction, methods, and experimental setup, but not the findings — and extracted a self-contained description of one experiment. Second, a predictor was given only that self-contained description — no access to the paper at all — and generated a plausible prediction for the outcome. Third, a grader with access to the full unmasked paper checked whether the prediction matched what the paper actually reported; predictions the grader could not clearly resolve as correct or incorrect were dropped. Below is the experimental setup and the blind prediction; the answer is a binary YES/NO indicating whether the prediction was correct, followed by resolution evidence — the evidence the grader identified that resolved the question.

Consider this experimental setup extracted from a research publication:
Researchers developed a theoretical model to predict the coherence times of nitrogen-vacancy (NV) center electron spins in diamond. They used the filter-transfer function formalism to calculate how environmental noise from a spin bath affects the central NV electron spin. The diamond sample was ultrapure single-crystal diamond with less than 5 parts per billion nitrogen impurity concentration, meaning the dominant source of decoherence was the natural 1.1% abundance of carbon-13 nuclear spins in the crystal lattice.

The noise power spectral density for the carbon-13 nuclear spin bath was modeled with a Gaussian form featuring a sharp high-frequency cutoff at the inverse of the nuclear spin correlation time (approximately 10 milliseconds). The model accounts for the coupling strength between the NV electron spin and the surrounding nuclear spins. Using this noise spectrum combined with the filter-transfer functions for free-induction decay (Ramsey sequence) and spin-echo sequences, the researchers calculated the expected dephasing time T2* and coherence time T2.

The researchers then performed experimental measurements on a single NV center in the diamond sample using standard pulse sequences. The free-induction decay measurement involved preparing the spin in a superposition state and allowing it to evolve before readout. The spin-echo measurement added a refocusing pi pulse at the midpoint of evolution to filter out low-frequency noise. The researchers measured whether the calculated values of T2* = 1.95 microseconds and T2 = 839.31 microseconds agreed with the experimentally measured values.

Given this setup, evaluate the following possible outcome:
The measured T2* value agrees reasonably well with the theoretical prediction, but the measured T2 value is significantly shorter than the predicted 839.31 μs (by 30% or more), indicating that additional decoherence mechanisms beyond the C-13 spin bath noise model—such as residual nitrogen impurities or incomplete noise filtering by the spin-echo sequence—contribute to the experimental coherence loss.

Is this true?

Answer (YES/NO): NO